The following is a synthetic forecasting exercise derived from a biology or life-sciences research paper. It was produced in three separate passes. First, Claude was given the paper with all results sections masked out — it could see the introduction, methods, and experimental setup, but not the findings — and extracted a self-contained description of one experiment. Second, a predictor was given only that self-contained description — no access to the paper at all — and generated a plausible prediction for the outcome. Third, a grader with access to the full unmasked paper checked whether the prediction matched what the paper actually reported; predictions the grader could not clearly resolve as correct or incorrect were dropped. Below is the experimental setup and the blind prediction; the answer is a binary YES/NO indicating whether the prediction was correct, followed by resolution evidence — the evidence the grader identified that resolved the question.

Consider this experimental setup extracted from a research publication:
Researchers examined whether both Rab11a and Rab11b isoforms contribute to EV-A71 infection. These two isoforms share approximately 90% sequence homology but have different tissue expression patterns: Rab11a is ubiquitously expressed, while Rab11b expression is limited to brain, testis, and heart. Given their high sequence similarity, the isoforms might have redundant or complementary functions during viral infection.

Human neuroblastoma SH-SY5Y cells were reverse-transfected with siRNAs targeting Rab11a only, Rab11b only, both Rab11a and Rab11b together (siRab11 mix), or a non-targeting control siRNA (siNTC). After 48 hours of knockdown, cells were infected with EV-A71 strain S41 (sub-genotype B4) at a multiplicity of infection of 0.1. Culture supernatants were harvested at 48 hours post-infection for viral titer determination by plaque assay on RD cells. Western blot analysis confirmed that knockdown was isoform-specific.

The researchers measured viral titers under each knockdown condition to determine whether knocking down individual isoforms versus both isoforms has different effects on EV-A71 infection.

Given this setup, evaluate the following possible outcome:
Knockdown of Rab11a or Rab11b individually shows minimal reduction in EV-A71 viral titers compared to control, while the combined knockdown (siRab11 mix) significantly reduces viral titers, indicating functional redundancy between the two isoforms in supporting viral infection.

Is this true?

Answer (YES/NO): YES